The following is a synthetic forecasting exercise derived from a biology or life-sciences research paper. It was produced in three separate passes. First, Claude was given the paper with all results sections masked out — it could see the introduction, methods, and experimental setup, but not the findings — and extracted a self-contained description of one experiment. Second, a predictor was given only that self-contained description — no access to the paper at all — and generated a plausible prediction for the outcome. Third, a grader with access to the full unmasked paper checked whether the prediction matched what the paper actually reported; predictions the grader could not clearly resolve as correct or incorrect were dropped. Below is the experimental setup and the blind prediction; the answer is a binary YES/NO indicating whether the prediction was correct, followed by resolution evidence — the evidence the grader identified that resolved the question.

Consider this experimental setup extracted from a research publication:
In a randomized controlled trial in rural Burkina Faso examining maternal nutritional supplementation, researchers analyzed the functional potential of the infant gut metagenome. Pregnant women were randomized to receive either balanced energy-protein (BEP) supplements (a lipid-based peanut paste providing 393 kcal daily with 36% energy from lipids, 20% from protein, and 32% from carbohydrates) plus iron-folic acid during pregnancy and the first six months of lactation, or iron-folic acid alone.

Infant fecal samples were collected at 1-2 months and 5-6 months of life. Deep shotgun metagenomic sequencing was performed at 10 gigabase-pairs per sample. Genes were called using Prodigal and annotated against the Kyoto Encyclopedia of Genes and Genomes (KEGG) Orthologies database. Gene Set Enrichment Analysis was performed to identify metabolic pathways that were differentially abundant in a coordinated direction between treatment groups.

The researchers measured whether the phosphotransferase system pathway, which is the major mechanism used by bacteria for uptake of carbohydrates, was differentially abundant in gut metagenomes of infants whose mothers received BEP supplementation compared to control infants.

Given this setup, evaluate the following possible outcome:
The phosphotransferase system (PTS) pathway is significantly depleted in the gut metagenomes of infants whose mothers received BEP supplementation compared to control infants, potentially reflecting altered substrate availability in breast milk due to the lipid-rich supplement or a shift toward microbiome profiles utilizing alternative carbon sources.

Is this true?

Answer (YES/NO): NO